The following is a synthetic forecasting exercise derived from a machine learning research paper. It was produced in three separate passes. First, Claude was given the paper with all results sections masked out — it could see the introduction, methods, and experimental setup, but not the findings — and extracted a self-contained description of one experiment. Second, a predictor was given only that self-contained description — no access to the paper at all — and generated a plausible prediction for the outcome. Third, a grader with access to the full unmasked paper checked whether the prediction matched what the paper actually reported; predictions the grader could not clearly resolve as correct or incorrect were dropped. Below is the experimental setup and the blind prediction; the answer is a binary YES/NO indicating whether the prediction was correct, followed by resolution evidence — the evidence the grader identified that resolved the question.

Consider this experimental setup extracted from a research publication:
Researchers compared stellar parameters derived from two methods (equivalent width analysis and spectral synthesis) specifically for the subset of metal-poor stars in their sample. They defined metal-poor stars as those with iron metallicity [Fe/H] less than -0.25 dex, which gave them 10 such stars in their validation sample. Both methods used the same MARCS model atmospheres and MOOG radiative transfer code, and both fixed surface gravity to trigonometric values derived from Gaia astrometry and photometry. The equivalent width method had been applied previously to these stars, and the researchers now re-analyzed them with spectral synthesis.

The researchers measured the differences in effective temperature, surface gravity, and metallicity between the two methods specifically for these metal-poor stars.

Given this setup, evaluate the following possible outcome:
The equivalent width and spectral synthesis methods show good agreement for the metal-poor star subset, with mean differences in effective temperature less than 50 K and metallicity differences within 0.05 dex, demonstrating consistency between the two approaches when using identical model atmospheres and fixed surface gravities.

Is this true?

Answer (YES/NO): NO